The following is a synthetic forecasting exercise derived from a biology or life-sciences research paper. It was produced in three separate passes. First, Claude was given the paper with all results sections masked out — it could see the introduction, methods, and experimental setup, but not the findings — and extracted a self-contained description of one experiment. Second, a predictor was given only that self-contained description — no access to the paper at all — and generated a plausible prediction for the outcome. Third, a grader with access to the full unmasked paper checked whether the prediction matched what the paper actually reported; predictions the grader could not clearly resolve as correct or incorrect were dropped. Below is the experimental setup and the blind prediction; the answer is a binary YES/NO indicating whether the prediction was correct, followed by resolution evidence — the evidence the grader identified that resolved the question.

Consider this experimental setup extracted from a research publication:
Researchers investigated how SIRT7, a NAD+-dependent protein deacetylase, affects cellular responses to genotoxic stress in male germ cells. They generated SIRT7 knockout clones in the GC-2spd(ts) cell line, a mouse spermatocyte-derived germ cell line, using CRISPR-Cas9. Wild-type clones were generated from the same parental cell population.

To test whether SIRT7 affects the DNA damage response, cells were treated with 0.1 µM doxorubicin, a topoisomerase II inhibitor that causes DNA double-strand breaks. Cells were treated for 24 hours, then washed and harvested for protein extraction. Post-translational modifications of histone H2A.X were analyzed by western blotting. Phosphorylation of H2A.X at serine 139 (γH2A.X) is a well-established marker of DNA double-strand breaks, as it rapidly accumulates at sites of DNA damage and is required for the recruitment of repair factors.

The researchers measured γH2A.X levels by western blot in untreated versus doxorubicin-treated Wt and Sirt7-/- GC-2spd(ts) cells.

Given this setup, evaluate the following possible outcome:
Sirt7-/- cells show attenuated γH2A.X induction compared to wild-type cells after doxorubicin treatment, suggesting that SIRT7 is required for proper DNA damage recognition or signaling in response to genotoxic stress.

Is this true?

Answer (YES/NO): NO